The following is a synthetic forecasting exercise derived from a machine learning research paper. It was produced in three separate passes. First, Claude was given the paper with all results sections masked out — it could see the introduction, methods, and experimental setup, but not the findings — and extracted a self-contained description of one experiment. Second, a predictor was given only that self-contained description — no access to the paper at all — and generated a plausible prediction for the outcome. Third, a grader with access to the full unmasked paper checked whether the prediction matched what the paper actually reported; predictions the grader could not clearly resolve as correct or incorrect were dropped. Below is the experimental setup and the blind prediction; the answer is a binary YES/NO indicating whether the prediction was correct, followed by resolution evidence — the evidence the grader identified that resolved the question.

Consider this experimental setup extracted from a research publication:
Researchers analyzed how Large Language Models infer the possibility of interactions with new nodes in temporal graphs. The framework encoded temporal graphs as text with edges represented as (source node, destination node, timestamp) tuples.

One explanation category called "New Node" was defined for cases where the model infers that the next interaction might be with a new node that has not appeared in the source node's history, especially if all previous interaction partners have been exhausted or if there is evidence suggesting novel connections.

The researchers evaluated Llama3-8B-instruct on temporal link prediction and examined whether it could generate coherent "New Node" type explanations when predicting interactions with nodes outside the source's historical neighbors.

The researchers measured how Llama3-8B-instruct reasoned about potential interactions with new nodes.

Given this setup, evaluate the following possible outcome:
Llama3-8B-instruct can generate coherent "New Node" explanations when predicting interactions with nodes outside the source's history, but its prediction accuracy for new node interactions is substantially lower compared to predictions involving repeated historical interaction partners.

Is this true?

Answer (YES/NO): NO